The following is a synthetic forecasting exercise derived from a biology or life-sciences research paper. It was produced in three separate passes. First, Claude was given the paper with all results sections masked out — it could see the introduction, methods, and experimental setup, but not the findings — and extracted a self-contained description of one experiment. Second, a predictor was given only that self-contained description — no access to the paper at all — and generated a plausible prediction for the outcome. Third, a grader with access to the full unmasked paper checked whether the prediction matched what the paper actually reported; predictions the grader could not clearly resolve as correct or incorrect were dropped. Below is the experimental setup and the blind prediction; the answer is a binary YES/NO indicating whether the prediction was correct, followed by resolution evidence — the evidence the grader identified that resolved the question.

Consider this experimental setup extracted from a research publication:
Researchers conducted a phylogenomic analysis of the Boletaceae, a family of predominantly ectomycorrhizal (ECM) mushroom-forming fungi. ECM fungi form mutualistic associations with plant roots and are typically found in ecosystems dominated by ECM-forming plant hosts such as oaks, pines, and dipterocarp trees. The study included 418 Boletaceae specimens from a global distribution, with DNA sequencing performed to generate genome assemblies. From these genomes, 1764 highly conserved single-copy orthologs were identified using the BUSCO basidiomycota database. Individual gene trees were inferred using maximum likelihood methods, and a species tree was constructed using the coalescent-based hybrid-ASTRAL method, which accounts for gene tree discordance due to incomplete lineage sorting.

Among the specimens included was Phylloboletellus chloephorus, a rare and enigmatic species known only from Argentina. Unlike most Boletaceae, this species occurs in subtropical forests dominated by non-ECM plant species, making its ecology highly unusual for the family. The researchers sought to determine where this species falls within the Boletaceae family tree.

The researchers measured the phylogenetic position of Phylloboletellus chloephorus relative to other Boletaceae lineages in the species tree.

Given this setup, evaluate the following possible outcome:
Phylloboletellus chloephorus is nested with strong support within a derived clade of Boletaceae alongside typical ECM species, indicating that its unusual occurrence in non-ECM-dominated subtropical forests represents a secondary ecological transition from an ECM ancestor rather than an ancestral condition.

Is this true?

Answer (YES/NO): NO